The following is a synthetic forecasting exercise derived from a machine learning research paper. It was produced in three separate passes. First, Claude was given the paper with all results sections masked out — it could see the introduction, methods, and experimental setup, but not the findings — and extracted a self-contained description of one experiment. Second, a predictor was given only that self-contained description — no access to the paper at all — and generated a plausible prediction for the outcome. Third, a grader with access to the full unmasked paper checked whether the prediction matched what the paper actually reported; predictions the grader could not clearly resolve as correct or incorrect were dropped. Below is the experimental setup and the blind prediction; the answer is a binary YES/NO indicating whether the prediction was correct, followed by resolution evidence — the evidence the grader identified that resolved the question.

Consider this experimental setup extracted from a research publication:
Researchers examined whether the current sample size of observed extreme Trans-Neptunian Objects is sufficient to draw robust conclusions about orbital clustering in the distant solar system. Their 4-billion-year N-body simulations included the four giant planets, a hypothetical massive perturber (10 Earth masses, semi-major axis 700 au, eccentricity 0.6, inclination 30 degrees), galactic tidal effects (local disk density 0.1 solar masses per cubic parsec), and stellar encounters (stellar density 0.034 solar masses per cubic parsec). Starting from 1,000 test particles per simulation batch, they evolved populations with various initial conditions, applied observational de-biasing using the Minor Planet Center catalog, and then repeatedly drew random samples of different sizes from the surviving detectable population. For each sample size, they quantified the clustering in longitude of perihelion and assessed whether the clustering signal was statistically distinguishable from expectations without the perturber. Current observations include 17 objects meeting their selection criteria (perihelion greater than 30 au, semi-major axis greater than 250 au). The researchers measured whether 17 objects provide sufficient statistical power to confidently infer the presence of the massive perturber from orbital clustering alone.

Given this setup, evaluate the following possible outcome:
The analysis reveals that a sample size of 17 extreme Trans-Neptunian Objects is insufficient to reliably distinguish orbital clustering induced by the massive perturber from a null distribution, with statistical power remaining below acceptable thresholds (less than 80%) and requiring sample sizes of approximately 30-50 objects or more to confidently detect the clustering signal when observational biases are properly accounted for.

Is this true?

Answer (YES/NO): NO